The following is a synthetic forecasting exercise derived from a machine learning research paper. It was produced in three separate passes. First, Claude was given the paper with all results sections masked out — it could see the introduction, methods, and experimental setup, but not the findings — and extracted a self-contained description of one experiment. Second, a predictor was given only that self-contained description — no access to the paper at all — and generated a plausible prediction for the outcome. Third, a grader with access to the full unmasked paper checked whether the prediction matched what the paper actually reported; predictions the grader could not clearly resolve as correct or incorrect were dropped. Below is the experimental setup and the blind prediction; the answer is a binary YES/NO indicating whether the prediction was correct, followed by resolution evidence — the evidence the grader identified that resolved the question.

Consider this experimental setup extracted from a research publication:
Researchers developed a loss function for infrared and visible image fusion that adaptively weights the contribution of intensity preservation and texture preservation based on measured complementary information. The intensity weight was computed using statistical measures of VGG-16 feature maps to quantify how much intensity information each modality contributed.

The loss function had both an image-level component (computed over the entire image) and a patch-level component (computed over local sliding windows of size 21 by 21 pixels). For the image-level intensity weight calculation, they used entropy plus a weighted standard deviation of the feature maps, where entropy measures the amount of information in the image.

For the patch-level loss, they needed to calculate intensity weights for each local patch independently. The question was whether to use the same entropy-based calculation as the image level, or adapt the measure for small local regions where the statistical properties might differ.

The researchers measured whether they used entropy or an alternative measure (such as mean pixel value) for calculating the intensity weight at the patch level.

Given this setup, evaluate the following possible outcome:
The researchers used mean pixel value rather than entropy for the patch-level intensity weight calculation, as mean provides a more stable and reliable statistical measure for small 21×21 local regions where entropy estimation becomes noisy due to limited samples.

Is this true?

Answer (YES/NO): YES